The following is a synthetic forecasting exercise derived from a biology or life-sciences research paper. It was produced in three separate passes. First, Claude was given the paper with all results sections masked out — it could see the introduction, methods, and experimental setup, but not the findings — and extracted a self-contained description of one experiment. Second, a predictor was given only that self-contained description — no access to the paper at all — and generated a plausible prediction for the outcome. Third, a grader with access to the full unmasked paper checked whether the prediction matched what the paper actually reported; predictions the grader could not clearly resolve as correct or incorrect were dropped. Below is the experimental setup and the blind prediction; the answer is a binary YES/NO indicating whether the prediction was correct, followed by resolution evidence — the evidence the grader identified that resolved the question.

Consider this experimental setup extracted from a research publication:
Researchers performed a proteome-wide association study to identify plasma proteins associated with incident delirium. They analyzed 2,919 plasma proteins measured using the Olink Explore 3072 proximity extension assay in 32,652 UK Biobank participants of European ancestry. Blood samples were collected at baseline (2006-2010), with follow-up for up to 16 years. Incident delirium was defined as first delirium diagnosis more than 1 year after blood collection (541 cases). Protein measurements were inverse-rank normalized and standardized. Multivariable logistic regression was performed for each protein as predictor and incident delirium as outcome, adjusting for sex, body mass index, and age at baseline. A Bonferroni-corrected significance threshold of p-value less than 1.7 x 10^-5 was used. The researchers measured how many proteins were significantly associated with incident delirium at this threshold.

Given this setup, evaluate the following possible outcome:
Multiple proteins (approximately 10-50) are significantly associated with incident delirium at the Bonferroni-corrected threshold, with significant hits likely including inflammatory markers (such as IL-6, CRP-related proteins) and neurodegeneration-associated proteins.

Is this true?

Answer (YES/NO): NO